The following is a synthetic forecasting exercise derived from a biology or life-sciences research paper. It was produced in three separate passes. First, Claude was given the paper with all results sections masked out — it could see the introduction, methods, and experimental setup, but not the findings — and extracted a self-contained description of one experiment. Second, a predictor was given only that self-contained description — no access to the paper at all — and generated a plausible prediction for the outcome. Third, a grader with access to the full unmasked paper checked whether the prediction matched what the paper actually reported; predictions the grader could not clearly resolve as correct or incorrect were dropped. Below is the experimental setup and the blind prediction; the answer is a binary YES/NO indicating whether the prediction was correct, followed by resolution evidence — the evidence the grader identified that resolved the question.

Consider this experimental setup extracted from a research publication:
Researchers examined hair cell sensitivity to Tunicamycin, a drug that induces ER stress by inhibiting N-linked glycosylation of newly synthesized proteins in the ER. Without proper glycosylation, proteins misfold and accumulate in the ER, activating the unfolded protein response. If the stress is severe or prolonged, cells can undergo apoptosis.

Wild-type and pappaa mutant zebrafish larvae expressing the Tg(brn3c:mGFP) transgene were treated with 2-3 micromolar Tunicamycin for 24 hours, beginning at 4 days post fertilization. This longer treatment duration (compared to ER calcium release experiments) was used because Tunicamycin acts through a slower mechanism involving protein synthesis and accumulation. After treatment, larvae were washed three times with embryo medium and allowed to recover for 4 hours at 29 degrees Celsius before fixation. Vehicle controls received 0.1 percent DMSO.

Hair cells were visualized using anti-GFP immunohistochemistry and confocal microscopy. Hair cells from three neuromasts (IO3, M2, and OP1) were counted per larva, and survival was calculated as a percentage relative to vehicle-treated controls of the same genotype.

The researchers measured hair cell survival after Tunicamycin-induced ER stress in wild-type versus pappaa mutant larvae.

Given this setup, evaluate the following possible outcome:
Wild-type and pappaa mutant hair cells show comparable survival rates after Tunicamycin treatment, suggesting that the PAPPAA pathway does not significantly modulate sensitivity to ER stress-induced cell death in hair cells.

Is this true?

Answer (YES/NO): NO